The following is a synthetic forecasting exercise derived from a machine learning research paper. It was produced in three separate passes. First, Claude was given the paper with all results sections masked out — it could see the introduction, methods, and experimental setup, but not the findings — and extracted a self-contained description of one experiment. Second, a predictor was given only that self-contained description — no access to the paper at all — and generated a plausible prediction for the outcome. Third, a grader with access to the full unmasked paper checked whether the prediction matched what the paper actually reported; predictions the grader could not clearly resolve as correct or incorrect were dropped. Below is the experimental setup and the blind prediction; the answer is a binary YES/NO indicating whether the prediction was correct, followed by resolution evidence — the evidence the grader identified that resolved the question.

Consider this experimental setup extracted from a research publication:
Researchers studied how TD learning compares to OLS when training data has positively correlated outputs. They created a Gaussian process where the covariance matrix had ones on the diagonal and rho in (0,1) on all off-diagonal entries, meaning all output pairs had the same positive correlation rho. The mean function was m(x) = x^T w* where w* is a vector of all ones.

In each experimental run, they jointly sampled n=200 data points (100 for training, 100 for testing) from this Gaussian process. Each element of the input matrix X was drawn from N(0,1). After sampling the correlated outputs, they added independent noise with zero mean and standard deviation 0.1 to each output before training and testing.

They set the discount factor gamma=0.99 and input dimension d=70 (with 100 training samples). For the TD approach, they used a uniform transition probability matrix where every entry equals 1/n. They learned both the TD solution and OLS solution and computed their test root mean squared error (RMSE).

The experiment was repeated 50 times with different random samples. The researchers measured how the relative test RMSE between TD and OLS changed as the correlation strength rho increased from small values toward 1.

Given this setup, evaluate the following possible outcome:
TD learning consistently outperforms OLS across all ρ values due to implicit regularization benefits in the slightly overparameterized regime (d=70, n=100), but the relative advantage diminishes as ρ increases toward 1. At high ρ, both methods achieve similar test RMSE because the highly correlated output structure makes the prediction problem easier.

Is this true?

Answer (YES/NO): NO